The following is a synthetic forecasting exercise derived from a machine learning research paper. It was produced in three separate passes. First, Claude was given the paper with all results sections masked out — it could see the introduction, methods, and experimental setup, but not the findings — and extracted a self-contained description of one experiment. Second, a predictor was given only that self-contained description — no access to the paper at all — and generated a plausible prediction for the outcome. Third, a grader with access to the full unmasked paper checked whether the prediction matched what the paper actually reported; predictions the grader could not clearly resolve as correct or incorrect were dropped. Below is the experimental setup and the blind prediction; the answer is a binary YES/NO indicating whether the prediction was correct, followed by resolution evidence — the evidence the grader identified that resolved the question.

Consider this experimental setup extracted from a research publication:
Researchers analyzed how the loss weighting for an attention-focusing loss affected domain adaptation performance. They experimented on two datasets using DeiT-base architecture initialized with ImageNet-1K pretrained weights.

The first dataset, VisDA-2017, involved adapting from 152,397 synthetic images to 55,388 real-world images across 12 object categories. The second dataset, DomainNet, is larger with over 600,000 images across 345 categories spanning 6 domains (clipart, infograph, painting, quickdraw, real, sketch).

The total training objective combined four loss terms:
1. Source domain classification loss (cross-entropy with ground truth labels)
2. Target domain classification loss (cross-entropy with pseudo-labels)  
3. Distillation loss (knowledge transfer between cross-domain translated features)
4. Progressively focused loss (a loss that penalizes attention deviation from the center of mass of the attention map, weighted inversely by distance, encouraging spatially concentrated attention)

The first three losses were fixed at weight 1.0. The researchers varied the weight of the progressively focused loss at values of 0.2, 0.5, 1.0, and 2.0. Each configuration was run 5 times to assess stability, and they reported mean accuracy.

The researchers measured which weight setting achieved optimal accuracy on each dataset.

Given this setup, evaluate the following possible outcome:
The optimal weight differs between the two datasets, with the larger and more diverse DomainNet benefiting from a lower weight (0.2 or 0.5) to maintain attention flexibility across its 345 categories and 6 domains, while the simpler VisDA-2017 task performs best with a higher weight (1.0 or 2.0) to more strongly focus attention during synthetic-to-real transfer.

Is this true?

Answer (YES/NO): NO